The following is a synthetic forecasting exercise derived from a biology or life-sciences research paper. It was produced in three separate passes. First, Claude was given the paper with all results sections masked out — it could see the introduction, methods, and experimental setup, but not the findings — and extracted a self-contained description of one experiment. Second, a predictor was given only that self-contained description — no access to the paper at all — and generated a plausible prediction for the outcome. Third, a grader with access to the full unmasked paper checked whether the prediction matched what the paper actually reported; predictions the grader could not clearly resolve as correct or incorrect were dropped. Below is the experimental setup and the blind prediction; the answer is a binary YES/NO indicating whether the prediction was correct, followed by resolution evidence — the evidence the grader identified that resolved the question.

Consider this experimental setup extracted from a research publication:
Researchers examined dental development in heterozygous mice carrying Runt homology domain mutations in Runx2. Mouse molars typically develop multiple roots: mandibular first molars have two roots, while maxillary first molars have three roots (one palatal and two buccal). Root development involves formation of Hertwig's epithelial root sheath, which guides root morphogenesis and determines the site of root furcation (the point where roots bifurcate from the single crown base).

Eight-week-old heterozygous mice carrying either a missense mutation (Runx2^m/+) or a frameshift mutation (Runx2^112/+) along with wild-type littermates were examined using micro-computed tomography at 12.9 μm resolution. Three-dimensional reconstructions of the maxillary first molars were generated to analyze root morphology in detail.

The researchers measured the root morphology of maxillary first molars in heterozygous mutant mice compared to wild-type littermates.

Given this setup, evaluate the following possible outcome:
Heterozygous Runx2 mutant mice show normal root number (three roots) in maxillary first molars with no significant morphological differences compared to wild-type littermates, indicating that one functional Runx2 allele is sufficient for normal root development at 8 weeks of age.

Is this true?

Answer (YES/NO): NO